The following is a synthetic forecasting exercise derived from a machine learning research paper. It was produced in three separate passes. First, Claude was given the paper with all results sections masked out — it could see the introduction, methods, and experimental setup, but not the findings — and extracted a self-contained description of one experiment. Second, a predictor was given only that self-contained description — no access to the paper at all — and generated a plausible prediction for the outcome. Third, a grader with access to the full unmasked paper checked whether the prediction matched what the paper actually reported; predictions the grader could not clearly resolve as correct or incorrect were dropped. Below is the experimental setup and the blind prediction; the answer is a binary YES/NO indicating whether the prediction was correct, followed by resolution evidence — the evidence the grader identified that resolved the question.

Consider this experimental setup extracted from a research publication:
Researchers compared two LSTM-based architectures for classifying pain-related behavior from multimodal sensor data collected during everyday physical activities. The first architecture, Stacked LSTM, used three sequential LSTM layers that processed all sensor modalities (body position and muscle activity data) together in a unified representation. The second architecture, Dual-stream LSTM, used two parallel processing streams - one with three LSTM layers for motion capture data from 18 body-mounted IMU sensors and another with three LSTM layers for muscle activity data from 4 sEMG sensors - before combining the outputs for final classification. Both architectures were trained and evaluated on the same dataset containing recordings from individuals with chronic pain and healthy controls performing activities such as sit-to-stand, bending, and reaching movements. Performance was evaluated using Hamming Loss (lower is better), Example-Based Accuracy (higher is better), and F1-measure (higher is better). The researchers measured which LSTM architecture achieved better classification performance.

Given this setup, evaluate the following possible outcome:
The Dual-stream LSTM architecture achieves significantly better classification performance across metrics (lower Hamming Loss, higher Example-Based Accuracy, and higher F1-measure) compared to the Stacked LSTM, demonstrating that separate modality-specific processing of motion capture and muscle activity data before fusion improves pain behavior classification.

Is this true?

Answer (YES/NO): NO